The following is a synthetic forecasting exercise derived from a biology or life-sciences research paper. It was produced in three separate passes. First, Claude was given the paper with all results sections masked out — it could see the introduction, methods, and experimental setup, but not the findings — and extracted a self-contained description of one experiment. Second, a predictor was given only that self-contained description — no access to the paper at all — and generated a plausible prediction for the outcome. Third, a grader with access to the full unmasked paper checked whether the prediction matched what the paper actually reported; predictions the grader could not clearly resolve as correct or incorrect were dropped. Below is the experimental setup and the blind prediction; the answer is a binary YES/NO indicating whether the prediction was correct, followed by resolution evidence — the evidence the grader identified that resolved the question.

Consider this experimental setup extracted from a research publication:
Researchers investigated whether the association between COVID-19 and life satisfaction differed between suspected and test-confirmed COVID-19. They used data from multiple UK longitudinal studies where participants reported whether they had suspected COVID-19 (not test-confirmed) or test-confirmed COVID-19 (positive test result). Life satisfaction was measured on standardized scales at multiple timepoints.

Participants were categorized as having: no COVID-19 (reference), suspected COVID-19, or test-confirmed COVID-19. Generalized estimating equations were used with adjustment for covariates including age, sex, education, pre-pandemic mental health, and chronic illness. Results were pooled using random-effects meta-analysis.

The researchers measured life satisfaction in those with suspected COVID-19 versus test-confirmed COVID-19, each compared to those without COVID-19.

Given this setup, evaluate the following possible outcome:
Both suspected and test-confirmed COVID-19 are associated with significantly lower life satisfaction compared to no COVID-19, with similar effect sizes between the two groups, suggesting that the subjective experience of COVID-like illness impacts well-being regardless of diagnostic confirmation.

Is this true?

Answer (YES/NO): NO